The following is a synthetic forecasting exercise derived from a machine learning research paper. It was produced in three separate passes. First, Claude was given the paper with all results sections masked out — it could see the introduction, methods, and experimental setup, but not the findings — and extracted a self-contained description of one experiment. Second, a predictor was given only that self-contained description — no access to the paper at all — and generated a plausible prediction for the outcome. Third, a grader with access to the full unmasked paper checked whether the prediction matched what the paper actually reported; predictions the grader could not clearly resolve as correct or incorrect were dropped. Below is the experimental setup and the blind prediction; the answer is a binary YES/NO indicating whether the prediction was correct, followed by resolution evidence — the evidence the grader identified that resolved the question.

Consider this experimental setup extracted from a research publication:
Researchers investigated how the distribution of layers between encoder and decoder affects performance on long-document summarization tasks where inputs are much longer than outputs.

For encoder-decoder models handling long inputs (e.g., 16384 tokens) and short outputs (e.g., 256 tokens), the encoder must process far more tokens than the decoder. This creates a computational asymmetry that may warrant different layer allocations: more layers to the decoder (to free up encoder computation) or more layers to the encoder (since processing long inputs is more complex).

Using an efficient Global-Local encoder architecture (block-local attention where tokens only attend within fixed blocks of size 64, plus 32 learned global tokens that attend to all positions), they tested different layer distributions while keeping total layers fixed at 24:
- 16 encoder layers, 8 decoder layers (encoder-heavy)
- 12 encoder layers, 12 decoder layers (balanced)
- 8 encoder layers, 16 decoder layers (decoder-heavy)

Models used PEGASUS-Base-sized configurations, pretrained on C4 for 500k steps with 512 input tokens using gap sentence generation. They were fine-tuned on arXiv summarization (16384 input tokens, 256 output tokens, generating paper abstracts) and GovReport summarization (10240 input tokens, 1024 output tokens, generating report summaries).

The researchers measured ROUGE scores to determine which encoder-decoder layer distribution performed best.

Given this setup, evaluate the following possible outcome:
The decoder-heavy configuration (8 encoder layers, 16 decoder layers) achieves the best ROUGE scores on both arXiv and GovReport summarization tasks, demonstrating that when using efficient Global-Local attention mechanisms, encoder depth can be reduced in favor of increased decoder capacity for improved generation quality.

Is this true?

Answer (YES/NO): NO